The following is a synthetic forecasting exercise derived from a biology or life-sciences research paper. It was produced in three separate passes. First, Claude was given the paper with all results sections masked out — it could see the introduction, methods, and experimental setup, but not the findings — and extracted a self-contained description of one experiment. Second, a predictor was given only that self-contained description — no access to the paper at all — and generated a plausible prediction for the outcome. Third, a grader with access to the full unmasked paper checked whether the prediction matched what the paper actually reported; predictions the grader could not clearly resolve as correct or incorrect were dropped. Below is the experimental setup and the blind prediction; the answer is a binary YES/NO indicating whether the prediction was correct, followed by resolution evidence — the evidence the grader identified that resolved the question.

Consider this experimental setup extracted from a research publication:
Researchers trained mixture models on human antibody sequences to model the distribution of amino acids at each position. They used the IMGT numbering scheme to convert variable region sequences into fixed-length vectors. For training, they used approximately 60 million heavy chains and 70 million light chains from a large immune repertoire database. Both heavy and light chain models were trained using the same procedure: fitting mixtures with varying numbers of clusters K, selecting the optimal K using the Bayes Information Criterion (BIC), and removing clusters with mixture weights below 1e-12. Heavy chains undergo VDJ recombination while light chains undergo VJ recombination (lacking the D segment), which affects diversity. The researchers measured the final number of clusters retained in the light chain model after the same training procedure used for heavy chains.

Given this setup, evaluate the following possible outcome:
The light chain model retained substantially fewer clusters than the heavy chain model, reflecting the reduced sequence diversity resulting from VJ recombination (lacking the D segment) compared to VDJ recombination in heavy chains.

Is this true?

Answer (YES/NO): YES